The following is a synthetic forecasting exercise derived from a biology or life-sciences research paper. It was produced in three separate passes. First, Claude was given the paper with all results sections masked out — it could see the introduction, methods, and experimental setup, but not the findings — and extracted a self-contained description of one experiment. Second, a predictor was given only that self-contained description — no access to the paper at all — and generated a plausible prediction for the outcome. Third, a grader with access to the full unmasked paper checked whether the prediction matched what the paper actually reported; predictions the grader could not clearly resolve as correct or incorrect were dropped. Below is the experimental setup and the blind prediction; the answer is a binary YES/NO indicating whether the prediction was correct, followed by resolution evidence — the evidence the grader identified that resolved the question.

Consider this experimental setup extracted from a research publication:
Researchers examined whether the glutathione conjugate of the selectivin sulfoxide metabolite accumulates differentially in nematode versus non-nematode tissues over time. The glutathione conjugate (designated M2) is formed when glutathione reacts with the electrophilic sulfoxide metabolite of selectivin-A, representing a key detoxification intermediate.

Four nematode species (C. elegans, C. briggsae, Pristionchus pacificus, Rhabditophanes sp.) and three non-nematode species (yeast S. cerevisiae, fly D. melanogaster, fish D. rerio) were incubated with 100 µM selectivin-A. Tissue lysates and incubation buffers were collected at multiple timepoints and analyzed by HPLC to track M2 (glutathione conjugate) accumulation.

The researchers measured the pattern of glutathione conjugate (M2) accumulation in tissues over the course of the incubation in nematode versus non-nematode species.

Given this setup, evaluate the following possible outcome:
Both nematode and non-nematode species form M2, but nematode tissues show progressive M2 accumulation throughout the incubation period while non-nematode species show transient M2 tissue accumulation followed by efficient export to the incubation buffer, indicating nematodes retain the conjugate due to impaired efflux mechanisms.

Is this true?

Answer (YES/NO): NO